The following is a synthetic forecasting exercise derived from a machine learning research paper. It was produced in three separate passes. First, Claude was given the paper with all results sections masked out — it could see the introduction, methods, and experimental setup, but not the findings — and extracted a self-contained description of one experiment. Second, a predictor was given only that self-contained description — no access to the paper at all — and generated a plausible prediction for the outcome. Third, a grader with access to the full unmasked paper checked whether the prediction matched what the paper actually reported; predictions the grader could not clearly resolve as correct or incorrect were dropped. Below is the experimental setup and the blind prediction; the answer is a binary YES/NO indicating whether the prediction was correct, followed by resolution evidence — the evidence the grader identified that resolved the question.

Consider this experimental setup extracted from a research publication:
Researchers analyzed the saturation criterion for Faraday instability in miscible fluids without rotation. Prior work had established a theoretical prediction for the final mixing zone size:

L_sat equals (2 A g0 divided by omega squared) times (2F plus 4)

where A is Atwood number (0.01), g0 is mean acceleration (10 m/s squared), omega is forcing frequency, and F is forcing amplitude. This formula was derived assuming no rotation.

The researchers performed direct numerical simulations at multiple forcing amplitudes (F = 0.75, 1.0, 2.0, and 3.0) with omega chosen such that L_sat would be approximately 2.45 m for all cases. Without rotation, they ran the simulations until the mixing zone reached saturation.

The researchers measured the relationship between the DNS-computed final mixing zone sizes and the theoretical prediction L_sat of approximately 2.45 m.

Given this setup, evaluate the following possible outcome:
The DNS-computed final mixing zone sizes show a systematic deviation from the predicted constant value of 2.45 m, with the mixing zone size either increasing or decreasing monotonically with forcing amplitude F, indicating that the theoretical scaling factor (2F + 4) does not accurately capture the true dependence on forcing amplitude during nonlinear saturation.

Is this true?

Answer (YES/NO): NO